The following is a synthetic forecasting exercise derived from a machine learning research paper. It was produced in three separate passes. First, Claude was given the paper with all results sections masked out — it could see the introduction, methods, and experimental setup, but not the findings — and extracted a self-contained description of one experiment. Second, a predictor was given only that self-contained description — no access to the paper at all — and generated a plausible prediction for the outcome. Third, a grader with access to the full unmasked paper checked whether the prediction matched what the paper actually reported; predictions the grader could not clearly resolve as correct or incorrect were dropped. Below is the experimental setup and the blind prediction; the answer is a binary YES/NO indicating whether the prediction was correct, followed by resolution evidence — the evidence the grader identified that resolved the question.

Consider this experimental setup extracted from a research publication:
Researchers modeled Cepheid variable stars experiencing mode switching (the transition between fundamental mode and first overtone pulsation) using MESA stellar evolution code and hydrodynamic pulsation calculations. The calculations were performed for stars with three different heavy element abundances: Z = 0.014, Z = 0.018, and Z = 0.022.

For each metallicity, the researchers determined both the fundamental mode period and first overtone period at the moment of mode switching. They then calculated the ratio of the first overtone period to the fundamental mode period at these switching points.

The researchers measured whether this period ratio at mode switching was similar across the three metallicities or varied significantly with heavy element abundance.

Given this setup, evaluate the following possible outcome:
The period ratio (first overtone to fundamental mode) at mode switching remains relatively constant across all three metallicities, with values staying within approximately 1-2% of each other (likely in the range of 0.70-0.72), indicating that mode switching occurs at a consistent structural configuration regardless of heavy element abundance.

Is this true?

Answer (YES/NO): NO